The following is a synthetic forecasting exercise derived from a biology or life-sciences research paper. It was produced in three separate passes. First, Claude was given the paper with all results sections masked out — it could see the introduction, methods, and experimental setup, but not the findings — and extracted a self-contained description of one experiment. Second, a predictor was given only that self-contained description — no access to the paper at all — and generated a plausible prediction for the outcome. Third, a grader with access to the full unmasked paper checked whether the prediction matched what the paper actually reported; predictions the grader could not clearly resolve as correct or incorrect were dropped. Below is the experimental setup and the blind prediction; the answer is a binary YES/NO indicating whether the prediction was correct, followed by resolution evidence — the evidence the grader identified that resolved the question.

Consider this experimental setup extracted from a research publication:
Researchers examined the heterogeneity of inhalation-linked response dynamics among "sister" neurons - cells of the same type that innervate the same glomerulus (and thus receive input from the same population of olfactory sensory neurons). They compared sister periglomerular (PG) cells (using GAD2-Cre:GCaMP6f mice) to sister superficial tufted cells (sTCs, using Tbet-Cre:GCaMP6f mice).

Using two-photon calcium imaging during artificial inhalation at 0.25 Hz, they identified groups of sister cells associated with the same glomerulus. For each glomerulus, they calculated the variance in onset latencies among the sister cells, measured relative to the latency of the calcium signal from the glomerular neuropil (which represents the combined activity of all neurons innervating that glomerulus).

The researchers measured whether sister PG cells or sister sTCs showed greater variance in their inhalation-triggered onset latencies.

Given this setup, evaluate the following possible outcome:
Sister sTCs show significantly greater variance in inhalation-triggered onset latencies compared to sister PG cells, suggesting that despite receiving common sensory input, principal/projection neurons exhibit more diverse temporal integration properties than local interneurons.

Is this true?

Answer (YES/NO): YES